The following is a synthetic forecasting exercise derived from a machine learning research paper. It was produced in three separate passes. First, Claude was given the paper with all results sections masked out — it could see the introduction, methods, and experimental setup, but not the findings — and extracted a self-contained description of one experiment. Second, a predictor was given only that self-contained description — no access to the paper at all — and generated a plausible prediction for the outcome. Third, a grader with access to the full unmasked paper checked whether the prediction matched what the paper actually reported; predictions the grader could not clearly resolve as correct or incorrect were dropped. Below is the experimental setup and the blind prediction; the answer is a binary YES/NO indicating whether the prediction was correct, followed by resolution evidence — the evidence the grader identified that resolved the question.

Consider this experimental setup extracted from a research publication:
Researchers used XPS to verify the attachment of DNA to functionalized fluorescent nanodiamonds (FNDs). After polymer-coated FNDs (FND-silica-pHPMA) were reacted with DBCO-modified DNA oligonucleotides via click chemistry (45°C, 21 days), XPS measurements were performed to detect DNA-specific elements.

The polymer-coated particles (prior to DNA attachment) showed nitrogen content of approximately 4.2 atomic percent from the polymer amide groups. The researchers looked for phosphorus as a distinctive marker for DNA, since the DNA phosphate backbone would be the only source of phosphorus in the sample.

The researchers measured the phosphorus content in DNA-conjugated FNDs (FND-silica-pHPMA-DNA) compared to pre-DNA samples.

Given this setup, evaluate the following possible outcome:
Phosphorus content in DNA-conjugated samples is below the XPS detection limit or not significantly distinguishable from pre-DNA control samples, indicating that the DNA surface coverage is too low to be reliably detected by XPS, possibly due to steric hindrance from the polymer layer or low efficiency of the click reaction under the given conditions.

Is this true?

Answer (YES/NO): NO